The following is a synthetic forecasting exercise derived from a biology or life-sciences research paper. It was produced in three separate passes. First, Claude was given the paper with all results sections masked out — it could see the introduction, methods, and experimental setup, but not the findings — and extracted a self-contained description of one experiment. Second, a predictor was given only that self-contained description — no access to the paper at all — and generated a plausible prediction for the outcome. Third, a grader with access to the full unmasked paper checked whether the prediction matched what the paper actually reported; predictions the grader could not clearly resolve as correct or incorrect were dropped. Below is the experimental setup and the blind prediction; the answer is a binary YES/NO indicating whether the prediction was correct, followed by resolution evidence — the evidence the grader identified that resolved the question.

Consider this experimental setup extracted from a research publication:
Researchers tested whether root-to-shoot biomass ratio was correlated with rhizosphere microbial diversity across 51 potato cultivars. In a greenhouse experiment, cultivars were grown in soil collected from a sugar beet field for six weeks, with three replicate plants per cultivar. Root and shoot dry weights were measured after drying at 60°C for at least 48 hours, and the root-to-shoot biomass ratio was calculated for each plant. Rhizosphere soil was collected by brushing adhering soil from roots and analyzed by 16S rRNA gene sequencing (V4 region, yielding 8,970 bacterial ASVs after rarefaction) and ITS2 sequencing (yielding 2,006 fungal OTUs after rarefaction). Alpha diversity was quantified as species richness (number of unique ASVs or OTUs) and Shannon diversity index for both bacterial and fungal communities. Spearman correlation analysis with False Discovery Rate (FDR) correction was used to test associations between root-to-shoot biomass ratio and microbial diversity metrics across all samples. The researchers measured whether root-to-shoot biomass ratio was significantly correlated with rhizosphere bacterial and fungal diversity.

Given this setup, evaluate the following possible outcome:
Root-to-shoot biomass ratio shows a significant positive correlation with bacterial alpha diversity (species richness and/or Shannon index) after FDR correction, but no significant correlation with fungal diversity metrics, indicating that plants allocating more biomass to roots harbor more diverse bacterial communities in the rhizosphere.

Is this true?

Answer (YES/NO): NO